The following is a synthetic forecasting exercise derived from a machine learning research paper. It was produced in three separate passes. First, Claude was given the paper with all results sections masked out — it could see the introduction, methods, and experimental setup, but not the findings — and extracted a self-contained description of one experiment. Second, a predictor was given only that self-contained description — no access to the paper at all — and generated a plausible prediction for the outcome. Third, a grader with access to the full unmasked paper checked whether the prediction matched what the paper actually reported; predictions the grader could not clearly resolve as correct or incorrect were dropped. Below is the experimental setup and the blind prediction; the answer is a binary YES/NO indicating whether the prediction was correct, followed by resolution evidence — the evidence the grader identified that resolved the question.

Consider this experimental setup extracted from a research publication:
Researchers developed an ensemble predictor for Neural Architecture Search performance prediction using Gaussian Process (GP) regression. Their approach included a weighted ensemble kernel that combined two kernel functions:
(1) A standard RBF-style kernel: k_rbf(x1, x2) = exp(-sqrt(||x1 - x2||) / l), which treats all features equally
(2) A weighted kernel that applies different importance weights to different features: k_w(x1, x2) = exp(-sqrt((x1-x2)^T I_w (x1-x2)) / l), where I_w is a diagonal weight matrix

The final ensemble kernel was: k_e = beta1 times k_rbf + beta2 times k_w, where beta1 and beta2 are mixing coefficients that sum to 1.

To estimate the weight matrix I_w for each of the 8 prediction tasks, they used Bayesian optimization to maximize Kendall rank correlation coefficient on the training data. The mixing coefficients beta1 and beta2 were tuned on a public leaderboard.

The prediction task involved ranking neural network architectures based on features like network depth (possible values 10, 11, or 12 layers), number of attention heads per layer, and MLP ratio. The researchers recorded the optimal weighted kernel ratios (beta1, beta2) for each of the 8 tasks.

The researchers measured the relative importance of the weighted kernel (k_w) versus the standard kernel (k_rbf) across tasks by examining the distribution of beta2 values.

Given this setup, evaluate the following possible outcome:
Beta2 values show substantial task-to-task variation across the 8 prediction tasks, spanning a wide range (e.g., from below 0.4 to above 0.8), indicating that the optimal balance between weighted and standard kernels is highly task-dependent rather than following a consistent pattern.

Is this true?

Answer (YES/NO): YES